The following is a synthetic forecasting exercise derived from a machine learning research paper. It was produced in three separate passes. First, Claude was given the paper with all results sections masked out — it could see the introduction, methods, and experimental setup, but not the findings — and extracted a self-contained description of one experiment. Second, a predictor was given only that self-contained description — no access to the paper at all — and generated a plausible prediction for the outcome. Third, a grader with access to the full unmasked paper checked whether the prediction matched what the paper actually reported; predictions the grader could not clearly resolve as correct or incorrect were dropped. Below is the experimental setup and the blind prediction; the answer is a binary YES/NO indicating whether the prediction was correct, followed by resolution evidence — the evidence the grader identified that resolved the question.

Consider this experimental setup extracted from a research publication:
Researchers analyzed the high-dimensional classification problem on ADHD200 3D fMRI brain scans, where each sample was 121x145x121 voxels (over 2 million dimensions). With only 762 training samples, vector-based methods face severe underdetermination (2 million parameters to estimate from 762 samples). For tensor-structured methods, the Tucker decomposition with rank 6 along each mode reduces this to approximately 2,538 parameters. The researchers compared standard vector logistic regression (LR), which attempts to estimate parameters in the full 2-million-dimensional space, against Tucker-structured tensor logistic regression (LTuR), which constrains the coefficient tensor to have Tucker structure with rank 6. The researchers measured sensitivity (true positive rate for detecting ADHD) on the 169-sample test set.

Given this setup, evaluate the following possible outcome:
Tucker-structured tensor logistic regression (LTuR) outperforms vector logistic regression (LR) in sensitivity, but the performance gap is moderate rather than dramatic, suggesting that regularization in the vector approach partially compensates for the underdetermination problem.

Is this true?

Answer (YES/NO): NO